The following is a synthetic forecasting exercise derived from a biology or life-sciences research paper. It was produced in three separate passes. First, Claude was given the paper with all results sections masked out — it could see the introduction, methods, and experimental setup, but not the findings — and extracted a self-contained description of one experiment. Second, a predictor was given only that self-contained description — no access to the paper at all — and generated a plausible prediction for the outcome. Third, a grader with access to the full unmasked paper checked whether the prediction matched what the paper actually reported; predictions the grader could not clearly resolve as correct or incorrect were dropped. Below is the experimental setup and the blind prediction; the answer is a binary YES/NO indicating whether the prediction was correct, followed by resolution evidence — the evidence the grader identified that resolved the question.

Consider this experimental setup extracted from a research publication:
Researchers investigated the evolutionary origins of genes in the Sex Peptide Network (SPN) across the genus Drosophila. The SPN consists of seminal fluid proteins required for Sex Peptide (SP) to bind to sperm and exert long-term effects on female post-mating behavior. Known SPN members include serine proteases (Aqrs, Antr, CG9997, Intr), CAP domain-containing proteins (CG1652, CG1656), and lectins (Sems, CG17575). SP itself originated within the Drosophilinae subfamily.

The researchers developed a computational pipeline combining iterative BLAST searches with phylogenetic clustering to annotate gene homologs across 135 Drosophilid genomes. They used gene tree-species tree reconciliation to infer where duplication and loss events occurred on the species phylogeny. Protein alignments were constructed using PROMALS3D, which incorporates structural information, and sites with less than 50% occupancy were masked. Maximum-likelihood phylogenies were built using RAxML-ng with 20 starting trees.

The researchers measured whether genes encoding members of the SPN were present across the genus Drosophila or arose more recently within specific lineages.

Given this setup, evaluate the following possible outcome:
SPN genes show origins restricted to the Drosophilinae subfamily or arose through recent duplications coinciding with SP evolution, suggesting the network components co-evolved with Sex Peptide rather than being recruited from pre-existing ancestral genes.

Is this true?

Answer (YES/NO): NO